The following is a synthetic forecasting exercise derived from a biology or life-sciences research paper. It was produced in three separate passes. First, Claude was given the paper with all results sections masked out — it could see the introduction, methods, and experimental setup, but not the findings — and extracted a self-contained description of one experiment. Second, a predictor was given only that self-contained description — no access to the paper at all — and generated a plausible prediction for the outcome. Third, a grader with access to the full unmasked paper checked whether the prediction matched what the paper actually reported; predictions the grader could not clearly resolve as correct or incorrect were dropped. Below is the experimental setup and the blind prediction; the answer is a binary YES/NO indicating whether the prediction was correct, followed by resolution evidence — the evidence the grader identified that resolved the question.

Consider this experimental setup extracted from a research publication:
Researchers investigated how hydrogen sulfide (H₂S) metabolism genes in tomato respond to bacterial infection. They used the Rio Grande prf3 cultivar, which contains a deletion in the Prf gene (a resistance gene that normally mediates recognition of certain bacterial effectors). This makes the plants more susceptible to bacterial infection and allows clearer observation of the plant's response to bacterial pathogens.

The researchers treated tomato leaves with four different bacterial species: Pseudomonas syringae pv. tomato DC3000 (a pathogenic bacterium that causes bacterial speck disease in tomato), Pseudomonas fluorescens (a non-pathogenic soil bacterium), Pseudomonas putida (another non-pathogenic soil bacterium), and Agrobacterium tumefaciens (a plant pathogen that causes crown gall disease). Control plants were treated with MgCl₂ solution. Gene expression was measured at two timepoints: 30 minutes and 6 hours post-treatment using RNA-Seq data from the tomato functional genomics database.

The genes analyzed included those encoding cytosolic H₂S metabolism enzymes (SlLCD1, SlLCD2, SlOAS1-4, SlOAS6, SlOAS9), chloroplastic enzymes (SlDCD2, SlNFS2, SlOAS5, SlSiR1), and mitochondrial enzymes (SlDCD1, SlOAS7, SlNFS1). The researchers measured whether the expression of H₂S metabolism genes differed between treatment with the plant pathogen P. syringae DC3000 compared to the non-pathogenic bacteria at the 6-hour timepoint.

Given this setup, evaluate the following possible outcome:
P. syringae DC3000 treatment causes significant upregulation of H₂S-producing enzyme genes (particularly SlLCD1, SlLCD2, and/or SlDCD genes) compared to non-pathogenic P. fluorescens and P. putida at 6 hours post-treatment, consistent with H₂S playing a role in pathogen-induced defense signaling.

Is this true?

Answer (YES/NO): NO